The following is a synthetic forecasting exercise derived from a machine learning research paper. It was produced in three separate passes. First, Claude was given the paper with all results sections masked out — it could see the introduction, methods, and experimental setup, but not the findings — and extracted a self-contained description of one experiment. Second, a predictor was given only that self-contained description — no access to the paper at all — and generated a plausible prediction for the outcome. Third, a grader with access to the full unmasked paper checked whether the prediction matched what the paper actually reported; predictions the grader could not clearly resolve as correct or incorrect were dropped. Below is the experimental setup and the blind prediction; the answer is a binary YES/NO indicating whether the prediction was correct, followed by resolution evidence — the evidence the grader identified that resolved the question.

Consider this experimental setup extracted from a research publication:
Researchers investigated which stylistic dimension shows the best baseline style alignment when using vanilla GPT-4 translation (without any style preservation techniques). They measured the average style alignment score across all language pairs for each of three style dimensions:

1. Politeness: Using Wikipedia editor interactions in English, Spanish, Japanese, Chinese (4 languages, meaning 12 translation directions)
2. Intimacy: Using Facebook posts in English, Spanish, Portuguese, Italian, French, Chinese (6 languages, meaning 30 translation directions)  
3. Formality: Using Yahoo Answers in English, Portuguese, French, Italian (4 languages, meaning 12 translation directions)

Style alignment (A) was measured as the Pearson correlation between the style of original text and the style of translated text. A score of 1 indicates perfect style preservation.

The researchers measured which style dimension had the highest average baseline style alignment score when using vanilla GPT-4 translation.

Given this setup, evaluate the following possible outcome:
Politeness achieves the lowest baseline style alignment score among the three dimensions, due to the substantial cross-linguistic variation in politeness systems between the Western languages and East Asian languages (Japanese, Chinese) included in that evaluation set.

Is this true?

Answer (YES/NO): NO